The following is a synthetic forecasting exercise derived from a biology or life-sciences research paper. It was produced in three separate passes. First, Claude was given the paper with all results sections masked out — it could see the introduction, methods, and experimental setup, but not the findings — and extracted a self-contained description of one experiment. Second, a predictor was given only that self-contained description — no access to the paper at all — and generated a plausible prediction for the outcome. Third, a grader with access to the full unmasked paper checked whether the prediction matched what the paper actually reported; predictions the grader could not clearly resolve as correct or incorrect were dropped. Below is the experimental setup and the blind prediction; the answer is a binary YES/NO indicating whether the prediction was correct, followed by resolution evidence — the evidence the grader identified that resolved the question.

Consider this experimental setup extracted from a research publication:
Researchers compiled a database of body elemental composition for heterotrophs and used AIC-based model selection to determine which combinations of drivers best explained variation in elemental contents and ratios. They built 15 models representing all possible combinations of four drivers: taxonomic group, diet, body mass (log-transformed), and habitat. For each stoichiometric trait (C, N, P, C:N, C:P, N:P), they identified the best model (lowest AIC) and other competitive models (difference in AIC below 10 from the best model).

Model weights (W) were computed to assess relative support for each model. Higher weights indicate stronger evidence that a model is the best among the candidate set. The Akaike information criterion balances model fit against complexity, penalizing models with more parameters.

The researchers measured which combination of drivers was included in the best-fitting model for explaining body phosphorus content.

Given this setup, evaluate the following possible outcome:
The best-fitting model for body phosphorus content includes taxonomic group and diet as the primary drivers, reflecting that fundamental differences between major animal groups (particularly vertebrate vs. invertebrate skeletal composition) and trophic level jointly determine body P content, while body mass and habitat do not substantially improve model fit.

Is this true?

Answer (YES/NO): NO